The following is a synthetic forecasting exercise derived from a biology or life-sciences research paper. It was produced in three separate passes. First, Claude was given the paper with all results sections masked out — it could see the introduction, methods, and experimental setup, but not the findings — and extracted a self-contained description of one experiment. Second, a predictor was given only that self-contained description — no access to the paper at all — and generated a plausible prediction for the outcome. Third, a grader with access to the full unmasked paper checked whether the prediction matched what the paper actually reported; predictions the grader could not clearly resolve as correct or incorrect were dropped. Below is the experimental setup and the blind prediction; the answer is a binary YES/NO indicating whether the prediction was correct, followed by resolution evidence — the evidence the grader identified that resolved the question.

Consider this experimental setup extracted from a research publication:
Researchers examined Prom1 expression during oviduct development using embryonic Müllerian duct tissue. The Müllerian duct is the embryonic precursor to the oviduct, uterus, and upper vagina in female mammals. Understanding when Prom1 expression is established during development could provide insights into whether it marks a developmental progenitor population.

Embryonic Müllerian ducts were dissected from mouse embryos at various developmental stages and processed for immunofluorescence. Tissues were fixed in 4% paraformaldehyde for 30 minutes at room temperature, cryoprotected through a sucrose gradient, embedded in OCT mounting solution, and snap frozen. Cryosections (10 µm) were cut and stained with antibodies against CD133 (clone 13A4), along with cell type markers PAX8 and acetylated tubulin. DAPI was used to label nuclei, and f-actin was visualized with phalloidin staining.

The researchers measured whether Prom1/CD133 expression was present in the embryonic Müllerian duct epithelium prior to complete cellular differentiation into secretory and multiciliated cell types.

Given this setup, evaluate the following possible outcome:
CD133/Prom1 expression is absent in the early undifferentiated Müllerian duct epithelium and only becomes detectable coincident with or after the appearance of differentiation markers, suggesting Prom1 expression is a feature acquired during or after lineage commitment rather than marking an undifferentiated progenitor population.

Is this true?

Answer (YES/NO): NO